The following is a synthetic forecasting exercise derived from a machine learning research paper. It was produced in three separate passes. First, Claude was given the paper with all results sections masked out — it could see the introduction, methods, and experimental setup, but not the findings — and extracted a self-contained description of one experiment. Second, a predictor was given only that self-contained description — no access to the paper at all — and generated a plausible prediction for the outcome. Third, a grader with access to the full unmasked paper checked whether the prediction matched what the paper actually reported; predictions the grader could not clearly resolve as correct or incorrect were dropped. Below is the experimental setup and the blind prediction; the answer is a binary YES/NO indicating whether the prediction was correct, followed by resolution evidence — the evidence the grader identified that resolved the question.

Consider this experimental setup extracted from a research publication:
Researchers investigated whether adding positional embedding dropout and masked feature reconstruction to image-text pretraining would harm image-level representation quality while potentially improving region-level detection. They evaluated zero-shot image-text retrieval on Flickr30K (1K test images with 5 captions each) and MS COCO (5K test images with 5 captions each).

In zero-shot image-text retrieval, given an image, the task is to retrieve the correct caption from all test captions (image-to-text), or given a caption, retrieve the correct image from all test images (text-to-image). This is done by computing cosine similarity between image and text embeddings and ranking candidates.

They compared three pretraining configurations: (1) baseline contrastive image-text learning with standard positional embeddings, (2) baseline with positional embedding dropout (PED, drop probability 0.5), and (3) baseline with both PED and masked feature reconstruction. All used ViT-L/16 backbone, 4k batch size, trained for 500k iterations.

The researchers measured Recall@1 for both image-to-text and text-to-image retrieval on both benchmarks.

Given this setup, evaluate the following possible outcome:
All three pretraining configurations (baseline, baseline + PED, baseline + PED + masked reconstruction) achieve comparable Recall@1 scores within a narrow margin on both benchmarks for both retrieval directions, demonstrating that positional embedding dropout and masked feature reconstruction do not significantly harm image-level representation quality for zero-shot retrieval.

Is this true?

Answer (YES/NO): YES